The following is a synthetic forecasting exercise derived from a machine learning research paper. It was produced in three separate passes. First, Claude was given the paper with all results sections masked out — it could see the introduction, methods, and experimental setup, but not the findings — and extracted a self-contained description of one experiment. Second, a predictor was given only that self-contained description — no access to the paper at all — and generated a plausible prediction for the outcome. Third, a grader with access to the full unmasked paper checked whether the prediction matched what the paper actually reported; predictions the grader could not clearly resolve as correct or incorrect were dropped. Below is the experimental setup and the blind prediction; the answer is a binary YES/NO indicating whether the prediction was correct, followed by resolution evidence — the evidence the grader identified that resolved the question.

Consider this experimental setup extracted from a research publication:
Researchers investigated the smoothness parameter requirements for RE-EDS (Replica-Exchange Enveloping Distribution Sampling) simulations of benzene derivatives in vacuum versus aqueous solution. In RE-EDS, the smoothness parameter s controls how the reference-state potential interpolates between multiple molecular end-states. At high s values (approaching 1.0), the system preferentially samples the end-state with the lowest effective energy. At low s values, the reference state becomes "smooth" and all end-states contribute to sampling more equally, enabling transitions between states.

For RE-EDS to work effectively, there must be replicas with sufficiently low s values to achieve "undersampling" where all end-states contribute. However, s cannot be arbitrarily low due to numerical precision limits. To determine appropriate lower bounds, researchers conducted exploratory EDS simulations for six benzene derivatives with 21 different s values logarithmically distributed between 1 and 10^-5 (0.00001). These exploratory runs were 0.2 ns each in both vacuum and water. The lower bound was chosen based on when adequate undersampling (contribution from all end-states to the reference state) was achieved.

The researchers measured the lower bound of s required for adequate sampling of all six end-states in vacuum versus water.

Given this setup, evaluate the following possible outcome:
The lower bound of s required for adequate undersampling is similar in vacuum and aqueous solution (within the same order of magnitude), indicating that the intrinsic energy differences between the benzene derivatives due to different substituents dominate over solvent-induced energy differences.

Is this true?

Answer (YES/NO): YES